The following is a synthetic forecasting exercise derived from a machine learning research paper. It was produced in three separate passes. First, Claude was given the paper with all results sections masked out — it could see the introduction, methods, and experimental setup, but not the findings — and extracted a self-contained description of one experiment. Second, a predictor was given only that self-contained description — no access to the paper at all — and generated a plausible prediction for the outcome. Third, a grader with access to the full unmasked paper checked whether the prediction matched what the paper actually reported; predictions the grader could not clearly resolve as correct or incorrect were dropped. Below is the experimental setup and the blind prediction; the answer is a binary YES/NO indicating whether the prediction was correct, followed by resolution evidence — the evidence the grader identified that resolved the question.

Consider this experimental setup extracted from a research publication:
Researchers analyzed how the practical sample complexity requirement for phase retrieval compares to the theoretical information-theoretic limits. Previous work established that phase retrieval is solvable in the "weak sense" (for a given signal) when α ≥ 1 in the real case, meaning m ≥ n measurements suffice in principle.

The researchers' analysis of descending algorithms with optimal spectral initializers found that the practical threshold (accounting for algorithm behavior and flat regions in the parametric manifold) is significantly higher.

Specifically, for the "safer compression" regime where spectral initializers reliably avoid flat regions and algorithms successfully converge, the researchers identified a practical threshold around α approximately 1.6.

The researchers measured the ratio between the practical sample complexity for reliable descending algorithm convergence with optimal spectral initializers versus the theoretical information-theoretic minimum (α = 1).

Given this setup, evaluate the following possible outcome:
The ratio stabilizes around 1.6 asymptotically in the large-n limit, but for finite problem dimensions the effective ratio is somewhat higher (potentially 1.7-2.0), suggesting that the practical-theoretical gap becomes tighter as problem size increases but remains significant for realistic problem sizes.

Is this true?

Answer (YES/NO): NO